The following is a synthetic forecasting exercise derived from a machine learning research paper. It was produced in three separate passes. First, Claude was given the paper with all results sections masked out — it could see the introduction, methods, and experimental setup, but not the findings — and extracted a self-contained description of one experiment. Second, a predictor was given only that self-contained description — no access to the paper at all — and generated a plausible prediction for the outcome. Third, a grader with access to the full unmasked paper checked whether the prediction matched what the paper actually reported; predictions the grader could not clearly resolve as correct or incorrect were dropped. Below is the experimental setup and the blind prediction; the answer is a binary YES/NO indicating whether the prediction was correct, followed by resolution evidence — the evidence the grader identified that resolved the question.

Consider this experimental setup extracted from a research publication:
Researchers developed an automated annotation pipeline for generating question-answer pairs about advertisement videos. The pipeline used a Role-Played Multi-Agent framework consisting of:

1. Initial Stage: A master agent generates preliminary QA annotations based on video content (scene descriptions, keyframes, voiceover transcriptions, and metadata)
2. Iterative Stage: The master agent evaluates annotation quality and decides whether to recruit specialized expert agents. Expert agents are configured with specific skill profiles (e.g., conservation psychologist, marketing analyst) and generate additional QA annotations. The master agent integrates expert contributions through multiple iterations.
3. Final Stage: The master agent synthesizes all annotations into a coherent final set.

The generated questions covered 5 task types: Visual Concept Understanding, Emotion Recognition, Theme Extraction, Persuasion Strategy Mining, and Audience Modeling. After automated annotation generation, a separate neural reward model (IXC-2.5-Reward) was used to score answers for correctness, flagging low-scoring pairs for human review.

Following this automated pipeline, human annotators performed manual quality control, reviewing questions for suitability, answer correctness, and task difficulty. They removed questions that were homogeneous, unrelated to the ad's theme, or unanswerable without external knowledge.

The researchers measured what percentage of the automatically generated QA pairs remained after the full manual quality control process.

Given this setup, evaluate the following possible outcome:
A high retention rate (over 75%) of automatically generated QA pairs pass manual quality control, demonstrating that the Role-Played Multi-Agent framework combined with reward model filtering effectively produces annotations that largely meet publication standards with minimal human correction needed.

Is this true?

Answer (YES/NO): NO